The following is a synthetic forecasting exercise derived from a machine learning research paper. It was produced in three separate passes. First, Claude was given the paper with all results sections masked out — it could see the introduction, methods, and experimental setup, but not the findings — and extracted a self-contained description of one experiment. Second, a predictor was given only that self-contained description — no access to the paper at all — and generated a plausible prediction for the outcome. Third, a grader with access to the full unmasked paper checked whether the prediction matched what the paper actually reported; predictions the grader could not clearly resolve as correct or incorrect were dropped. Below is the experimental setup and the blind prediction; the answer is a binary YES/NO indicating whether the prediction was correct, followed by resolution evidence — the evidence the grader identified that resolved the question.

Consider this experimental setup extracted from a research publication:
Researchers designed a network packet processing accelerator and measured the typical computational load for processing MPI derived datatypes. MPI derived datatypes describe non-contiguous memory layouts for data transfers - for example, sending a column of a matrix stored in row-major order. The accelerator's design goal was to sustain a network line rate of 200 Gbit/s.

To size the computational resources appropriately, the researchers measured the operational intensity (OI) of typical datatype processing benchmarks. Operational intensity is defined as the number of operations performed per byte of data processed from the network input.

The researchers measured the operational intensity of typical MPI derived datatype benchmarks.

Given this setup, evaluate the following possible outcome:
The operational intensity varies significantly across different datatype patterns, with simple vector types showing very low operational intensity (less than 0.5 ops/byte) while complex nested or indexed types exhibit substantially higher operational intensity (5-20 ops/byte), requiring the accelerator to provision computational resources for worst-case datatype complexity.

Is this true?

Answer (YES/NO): NO